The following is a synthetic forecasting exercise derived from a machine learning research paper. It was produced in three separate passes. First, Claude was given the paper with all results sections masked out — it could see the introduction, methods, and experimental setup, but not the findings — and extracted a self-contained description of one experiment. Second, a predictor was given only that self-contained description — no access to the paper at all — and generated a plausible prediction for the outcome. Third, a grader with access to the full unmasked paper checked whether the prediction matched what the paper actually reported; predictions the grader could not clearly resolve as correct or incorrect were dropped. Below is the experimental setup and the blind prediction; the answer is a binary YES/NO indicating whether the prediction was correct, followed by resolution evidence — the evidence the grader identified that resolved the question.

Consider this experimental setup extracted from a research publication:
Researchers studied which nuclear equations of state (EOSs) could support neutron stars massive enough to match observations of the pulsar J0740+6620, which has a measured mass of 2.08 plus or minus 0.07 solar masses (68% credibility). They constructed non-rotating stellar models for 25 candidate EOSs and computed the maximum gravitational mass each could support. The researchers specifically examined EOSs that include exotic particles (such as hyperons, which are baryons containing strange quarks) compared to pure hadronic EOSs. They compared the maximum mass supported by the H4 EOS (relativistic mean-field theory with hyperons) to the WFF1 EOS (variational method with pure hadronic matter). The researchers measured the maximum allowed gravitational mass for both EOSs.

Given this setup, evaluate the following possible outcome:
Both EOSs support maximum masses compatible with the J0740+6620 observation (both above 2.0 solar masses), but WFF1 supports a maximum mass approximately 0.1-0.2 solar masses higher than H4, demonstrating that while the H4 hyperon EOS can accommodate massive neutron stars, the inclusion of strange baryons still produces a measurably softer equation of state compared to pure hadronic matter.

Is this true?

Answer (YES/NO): NO